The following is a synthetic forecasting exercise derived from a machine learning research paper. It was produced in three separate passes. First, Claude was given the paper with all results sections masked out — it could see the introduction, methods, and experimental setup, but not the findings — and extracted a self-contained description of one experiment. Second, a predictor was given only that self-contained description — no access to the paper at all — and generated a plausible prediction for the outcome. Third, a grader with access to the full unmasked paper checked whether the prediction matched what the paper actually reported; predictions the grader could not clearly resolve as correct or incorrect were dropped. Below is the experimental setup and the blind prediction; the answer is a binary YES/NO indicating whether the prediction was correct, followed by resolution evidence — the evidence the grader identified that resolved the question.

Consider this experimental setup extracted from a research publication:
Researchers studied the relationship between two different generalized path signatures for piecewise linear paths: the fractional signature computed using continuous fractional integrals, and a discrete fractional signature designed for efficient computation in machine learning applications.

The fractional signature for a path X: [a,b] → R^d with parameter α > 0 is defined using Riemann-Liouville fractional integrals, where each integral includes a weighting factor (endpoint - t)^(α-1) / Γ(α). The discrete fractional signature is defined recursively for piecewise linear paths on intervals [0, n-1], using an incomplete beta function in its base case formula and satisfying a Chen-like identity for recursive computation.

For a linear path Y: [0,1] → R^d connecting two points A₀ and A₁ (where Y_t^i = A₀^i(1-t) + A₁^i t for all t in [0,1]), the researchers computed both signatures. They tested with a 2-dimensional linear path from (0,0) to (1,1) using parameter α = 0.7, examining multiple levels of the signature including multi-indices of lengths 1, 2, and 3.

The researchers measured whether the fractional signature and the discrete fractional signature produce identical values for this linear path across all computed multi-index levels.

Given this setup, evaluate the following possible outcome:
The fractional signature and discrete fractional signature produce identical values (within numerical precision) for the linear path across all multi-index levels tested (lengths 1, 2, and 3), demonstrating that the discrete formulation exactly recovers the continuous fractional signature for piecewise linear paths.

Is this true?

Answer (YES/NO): YES